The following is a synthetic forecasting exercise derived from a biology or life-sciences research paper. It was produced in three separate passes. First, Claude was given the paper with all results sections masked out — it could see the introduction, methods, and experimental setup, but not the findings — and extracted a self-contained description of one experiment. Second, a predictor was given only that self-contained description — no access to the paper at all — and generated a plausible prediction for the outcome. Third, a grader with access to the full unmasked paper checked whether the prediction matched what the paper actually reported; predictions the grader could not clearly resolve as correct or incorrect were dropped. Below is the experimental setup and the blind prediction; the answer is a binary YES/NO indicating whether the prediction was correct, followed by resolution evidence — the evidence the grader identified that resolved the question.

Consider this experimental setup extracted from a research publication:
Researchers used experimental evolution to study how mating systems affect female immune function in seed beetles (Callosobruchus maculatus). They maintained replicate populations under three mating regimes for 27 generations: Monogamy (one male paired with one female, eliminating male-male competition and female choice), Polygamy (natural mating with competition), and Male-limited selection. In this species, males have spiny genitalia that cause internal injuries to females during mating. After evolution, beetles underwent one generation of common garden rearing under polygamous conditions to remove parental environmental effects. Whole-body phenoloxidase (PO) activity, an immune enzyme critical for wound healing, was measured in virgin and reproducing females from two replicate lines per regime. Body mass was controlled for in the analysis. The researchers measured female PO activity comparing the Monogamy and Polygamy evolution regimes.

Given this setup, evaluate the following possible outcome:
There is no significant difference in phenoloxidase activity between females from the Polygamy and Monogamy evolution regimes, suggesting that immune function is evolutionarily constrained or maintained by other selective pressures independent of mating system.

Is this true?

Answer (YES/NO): NO